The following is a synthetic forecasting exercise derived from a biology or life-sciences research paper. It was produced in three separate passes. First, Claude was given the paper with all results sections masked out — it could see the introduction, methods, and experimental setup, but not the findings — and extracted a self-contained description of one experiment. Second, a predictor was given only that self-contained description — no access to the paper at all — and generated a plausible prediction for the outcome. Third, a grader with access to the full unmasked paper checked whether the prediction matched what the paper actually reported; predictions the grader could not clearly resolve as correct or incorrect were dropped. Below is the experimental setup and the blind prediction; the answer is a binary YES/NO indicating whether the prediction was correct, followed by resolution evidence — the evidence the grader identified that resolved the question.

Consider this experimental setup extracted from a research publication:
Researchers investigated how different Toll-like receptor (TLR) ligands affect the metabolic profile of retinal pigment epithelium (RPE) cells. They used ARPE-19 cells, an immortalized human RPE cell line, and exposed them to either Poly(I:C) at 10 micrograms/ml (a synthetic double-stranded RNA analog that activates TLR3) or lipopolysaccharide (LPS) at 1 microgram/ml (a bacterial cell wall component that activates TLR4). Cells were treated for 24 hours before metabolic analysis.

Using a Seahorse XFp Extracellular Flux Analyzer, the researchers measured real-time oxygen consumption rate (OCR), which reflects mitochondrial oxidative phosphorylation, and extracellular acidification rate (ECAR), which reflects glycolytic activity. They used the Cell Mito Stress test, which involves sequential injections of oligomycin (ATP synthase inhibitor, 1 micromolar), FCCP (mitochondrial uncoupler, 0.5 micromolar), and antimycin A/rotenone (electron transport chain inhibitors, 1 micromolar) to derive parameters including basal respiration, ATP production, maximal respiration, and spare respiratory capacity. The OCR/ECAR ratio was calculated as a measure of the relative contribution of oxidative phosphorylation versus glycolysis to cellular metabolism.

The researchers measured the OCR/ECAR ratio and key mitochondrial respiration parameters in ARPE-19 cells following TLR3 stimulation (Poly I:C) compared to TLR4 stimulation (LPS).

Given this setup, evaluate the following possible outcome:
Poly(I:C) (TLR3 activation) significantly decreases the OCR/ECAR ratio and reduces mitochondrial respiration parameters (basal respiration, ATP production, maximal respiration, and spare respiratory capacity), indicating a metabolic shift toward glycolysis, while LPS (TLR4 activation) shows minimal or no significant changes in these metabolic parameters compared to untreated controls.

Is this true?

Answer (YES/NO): NO